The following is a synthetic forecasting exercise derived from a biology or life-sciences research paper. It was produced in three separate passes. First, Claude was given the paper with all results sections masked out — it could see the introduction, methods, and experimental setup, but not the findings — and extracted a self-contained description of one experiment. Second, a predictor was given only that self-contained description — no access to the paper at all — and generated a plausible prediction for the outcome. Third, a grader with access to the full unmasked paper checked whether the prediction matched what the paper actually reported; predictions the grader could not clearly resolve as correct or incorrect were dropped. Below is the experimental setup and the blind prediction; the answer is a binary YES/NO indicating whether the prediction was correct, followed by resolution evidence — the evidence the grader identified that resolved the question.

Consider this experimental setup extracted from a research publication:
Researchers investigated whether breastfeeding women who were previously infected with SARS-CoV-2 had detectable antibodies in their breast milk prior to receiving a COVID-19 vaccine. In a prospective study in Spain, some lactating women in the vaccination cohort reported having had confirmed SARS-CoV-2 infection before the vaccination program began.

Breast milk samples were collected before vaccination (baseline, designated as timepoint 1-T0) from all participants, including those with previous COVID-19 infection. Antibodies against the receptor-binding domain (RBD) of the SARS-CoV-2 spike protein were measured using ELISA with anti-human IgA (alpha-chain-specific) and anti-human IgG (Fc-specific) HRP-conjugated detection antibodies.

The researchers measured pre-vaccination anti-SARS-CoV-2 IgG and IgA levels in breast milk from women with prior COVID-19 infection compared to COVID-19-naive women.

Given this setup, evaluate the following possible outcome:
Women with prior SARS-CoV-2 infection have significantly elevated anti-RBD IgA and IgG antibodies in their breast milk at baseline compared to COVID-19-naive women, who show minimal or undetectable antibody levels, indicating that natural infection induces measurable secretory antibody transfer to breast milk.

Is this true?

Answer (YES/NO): YES